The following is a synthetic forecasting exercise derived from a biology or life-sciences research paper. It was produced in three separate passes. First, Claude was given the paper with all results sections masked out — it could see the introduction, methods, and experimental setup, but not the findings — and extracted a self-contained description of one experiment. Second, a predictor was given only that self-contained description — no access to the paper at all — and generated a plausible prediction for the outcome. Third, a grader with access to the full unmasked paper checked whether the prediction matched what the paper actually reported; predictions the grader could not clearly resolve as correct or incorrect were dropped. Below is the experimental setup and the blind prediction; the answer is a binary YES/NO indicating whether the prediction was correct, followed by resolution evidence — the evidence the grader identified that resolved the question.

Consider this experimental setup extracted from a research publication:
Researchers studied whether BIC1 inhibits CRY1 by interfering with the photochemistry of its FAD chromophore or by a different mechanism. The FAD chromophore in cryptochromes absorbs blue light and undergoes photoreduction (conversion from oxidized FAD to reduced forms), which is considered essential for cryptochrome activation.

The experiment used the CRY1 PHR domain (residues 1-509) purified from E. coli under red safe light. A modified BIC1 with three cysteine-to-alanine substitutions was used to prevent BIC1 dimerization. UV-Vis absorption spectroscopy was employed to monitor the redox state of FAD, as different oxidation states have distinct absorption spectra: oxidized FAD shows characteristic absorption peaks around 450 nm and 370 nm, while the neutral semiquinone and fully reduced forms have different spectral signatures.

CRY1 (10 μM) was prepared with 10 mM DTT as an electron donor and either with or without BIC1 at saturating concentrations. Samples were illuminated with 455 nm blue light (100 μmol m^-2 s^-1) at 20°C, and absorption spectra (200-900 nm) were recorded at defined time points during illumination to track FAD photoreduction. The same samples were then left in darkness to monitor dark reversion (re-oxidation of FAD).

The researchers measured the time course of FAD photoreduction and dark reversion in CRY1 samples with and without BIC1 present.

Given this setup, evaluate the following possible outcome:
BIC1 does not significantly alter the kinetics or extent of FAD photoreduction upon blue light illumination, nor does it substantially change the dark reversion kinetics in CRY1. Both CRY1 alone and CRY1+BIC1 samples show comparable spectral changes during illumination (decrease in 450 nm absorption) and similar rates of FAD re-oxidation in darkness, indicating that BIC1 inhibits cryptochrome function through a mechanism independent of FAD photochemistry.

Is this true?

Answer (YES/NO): YES